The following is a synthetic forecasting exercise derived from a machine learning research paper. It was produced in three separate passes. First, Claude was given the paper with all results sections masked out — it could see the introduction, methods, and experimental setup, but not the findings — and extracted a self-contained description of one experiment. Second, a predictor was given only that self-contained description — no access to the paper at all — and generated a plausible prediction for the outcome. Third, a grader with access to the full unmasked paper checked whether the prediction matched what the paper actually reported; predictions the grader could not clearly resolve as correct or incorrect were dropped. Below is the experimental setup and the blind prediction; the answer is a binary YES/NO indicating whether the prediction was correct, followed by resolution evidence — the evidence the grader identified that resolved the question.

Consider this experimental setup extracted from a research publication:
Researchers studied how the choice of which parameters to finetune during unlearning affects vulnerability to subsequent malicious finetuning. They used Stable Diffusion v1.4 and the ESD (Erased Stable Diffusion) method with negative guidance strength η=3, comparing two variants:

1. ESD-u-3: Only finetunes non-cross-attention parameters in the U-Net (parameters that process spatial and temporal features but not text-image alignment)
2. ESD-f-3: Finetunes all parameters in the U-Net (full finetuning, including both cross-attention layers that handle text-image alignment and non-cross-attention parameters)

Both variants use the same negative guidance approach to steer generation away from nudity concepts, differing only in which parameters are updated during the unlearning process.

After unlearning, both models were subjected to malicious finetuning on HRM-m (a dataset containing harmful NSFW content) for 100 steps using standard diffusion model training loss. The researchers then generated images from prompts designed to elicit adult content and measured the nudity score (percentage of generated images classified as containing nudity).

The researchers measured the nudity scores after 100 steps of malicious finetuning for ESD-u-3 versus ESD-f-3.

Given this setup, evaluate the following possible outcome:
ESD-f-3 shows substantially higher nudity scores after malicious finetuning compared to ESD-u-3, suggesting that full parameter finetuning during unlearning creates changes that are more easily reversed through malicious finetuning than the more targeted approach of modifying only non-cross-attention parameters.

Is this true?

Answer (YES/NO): YES